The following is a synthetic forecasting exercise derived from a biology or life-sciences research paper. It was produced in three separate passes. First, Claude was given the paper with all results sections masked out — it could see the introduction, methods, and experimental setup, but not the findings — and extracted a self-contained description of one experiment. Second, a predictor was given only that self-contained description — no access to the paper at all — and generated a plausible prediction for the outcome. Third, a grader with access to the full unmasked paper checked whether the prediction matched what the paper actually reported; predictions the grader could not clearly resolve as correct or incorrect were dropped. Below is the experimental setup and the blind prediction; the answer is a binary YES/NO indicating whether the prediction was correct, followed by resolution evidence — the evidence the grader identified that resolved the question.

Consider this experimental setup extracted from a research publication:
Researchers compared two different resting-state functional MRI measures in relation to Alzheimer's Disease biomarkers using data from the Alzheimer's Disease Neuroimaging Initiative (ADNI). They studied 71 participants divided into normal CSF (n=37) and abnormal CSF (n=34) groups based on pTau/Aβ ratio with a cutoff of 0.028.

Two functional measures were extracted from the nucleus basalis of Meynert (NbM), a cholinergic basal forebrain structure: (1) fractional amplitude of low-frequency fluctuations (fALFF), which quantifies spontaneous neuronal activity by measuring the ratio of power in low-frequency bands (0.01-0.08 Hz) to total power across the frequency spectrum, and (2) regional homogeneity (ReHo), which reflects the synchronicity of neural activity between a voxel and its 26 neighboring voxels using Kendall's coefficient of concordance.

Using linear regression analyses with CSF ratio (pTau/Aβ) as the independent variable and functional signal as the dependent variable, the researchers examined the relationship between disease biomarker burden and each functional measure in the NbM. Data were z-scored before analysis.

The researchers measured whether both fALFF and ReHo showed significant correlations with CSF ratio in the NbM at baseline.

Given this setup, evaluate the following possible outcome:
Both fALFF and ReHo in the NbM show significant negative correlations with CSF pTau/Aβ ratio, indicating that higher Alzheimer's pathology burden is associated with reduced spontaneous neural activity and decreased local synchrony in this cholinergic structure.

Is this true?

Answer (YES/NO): NO